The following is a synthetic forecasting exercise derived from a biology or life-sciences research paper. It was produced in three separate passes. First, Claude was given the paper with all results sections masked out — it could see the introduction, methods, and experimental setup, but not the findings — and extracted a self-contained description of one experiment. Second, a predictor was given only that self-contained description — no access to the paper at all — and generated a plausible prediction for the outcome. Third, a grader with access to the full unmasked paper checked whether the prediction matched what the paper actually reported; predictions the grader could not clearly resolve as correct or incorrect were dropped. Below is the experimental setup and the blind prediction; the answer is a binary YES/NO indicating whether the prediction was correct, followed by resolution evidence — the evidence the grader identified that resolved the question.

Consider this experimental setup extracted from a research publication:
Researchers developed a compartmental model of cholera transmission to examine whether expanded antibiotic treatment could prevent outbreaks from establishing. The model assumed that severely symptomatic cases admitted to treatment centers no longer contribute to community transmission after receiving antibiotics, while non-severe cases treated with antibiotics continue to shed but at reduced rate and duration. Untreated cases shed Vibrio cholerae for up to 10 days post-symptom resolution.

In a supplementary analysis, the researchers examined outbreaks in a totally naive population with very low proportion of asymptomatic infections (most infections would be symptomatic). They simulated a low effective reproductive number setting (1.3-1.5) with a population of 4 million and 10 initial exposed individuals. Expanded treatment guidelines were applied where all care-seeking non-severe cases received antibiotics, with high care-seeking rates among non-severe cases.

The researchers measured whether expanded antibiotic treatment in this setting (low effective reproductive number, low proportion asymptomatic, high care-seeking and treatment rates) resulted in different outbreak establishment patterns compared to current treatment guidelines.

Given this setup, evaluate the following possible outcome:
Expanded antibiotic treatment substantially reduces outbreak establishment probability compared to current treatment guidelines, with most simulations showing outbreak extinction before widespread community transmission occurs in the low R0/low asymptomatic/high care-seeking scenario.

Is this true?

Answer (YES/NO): YES